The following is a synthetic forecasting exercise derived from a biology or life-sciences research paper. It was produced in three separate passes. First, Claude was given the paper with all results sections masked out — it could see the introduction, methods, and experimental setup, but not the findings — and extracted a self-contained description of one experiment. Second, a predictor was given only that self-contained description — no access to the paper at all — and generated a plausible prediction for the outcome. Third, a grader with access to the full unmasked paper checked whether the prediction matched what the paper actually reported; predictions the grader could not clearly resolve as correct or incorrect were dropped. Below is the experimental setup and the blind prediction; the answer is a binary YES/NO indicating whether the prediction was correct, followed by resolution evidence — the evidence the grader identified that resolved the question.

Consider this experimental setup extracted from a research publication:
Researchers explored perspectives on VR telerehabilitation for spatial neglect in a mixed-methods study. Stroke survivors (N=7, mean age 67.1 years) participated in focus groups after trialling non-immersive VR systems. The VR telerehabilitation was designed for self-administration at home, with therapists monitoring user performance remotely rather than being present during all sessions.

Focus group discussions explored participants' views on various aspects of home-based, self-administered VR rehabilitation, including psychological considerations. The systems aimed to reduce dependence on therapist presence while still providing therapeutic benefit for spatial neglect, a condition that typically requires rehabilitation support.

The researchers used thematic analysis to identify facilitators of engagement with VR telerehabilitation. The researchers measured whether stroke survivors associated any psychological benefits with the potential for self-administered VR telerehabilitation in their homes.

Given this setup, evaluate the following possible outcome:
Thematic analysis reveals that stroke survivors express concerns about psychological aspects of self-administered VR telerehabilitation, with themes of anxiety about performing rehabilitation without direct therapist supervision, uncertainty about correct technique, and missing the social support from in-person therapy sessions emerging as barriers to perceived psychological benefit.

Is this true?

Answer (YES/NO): NO